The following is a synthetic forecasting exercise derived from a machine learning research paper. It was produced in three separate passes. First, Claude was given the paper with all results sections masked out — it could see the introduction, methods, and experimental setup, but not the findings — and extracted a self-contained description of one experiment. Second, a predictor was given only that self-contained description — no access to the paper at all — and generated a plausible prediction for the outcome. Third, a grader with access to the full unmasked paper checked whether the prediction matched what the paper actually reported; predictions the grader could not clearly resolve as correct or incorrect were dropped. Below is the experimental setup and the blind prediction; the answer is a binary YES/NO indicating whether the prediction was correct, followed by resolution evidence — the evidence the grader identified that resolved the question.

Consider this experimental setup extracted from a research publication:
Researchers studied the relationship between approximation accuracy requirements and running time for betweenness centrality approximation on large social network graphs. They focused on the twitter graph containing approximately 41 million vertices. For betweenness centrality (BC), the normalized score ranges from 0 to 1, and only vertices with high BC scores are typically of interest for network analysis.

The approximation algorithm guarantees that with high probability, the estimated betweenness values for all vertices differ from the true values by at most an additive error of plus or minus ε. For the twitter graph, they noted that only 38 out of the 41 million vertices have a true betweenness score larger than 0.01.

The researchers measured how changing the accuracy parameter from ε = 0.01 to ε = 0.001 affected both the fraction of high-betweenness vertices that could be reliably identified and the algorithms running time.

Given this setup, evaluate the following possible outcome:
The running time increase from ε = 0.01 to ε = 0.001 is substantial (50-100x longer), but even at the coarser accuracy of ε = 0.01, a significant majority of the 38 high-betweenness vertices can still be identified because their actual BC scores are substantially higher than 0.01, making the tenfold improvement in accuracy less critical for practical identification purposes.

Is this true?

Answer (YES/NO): NO